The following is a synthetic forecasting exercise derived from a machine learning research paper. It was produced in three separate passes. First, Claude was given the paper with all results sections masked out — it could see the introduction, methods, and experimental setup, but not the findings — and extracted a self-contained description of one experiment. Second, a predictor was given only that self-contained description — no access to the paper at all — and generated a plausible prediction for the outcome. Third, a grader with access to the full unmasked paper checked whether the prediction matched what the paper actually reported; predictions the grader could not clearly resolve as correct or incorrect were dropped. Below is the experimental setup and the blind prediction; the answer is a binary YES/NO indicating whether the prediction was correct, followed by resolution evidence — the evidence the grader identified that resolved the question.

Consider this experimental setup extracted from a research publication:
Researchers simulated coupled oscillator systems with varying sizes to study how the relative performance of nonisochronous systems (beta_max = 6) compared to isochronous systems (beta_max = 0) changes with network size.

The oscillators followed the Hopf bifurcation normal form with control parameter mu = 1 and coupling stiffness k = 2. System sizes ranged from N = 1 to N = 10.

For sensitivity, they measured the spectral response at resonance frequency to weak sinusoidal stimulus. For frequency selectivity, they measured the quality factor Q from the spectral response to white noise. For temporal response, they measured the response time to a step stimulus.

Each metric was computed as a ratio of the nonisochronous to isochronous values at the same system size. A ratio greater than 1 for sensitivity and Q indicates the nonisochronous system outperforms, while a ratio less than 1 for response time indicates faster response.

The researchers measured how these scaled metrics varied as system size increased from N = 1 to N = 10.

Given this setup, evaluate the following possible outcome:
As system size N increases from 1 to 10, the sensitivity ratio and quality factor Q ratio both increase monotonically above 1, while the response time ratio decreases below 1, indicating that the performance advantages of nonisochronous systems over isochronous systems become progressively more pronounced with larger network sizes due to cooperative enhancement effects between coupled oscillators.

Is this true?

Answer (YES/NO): NO